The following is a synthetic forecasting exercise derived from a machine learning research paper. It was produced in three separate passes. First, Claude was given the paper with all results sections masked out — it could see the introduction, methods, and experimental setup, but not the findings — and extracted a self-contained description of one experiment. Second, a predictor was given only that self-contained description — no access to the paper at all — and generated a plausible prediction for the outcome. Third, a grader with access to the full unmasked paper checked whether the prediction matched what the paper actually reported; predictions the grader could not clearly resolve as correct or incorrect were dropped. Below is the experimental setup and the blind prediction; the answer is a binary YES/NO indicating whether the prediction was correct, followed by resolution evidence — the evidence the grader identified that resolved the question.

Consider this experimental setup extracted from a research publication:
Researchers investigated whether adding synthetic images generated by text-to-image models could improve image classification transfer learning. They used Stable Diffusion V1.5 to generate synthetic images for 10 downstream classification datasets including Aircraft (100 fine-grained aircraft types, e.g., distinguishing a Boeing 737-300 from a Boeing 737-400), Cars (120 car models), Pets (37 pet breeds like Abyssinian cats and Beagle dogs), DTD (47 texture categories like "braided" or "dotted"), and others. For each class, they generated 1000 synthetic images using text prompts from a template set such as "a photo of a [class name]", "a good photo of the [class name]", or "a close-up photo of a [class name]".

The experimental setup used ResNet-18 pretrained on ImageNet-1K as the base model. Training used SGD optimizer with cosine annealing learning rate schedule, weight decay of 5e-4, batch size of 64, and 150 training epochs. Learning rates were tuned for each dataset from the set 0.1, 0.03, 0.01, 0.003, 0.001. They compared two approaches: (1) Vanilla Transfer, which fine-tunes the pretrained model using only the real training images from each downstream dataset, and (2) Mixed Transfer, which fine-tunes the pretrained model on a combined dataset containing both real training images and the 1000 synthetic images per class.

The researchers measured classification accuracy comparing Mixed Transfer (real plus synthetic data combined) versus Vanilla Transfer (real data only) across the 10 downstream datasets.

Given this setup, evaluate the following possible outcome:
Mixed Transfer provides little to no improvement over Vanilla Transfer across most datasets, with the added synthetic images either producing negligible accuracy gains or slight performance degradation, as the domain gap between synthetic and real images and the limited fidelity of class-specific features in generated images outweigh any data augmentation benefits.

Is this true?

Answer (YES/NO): NO